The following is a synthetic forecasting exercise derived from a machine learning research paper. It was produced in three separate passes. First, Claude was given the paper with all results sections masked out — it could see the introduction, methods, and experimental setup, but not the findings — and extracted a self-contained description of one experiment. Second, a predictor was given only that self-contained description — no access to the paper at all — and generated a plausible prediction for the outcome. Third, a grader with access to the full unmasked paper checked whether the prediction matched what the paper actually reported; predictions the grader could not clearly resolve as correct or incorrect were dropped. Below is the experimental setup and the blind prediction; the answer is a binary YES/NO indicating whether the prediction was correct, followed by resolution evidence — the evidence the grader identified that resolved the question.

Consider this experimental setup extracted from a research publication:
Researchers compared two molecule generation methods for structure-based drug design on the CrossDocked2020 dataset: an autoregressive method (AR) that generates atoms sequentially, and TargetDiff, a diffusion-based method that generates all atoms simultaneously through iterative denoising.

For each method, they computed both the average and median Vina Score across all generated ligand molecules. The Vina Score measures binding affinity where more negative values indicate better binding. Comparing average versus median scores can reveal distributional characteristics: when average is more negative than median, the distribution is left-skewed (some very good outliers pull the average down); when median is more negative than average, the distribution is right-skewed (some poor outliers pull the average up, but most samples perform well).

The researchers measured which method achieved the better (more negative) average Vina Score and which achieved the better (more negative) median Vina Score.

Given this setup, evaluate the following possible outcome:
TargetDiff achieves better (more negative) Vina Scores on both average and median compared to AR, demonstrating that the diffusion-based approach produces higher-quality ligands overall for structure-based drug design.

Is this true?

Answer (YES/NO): NO